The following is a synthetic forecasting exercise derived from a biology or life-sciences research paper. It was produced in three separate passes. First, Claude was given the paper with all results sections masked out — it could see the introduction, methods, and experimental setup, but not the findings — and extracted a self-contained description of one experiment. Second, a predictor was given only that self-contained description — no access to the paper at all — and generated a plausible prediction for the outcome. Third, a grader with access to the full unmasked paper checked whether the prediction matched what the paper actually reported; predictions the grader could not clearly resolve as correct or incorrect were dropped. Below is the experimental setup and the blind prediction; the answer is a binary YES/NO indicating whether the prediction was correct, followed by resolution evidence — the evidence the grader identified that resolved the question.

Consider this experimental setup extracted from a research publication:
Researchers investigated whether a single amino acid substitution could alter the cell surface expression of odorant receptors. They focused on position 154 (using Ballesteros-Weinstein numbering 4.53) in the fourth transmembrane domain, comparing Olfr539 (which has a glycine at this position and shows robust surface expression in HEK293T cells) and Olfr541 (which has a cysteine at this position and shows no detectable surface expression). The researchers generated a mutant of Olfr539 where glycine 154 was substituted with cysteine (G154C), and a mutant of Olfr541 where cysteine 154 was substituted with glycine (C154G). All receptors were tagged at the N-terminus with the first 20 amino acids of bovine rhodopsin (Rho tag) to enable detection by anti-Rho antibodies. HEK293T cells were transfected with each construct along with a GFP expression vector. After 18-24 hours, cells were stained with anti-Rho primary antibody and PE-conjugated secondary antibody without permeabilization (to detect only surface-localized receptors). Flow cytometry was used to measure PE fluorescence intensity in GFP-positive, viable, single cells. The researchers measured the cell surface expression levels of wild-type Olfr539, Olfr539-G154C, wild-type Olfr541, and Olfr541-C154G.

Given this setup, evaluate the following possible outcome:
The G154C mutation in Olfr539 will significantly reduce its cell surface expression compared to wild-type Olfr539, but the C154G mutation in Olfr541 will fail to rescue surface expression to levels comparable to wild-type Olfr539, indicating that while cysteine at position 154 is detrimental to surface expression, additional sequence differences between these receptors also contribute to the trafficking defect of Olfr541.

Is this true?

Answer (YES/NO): YES